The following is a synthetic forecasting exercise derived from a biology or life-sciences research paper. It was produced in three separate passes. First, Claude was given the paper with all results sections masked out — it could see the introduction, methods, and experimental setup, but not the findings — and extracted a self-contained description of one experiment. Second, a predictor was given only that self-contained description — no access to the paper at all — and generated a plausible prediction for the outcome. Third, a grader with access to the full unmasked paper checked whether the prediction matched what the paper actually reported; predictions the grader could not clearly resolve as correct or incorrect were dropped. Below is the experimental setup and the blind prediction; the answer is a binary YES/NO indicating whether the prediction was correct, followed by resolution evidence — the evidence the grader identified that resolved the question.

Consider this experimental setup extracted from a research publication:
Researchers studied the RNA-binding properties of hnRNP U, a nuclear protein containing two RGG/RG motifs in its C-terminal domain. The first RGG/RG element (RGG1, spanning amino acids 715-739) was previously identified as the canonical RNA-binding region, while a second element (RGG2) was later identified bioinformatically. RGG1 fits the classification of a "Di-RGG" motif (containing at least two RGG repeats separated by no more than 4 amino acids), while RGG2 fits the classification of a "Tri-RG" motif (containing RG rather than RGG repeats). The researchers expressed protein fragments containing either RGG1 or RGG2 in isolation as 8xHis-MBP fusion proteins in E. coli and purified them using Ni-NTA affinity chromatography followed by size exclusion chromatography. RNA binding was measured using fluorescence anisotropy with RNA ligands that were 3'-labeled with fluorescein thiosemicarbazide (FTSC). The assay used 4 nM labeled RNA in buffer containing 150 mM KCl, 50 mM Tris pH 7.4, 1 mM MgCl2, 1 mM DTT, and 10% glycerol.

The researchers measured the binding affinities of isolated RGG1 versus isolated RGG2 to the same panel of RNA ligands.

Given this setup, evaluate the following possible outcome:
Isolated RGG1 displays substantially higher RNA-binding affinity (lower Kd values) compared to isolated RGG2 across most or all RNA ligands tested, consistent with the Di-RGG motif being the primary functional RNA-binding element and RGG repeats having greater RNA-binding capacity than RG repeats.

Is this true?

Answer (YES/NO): NO